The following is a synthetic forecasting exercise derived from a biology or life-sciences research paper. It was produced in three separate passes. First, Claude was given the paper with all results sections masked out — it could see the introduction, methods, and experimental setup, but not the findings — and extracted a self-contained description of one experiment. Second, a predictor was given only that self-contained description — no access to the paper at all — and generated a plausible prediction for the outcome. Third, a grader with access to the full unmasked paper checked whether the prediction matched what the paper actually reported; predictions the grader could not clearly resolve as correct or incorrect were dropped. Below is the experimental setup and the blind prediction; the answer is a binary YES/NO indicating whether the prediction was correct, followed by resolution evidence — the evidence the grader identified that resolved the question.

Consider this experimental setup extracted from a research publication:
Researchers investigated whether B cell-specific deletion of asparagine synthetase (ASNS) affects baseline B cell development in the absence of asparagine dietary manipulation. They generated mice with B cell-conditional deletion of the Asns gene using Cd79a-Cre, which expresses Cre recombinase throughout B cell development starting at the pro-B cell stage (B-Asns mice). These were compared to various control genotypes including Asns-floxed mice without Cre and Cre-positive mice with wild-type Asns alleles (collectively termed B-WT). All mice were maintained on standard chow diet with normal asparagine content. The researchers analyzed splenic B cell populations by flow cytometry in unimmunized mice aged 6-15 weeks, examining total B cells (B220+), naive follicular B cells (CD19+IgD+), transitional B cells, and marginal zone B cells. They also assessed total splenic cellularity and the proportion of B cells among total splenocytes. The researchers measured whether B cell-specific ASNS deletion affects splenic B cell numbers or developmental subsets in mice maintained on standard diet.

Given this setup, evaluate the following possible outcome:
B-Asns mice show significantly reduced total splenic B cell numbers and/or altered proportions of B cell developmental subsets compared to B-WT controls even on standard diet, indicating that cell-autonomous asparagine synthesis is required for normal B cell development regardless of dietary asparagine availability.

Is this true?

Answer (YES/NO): NO